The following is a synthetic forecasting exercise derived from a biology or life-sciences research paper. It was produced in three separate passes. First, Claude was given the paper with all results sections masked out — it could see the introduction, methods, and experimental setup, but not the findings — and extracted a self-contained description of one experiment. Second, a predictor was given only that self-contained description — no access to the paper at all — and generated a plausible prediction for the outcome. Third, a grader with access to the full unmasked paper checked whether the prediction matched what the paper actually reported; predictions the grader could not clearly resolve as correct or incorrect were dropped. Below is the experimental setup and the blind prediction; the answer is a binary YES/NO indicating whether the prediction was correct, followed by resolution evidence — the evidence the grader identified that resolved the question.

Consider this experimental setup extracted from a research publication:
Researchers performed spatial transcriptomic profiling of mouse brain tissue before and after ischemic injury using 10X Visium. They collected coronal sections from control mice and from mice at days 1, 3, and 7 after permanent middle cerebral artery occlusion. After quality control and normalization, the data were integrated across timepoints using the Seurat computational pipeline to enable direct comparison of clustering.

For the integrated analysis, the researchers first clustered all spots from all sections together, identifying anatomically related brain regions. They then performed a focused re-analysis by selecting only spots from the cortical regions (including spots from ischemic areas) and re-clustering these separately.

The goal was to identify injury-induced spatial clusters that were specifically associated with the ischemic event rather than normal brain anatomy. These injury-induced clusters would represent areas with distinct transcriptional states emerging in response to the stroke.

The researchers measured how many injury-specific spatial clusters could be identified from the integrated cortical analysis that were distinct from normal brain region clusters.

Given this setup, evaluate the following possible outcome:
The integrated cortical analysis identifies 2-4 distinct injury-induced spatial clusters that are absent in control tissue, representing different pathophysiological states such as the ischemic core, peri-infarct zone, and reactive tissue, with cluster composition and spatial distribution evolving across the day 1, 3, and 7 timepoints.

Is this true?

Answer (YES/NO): NO